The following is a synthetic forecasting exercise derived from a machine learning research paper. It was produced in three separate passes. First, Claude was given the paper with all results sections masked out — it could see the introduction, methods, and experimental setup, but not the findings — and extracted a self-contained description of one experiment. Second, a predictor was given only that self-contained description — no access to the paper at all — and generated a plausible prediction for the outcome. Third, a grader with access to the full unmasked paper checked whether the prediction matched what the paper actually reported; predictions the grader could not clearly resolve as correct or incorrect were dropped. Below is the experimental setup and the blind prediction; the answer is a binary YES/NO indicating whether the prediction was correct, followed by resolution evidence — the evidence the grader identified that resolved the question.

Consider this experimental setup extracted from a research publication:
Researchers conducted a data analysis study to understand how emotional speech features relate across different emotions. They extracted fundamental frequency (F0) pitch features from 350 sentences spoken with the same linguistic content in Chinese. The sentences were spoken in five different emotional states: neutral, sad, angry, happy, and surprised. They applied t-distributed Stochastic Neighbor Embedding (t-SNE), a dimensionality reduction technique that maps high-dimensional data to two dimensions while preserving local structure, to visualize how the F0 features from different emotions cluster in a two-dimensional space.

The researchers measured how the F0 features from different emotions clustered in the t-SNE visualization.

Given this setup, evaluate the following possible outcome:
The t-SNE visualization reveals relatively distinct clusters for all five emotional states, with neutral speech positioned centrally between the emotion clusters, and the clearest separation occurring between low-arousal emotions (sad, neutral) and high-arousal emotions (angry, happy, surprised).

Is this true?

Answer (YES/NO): NO